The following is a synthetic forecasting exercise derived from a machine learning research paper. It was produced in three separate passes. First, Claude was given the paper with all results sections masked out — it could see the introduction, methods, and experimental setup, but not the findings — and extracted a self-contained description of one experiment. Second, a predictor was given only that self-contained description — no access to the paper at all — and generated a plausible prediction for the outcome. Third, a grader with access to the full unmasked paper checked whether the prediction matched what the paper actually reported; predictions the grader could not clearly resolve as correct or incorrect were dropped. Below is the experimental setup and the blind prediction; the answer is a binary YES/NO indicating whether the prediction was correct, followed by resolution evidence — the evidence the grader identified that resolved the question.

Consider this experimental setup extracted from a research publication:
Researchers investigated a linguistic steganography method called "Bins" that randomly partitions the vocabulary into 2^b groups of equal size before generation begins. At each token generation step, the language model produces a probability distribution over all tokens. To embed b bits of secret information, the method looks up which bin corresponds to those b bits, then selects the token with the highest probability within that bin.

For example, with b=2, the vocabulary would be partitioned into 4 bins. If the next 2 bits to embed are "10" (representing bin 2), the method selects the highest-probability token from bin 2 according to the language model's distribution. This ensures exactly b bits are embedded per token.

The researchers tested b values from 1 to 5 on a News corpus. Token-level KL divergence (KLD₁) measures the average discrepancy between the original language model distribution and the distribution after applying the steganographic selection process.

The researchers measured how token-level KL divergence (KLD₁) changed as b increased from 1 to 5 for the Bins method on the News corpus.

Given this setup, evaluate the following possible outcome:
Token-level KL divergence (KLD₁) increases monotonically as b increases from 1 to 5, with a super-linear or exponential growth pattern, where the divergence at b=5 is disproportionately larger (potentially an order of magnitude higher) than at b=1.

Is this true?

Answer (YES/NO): NO